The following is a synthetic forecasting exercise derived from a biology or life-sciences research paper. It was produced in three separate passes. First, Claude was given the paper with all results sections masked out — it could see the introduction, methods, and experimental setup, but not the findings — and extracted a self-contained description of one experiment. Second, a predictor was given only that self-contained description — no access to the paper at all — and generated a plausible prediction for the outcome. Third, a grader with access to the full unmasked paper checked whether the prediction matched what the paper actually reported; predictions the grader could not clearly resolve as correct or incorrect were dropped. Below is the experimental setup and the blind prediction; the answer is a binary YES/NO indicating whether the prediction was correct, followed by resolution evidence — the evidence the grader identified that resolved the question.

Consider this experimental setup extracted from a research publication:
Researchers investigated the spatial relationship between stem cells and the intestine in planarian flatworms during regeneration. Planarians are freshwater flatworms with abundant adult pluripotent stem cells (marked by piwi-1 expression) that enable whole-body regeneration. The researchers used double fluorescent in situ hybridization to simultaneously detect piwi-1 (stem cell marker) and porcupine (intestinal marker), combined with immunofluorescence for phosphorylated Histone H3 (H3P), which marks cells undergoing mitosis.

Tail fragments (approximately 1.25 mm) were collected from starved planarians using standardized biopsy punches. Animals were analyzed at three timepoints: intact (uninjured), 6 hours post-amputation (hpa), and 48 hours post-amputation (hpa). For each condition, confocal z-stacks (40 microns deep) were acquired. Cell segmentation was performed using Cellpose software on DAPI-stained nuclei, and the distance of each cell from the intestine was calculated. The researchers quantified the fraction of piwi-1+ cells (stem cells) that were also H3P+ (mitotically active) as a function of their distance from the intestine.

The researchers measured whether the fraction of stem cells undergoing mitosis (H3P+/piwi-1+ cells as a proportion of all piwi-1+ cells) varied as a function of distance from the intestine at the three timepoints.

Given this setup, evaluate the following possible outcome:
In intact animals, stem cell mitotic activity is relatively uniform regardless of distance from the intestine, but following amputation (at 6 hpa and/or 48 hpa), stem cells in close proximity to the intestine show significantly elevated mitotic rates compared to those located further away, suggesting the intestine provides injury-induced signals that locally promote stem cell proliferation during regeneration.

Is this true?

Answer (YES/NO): NO